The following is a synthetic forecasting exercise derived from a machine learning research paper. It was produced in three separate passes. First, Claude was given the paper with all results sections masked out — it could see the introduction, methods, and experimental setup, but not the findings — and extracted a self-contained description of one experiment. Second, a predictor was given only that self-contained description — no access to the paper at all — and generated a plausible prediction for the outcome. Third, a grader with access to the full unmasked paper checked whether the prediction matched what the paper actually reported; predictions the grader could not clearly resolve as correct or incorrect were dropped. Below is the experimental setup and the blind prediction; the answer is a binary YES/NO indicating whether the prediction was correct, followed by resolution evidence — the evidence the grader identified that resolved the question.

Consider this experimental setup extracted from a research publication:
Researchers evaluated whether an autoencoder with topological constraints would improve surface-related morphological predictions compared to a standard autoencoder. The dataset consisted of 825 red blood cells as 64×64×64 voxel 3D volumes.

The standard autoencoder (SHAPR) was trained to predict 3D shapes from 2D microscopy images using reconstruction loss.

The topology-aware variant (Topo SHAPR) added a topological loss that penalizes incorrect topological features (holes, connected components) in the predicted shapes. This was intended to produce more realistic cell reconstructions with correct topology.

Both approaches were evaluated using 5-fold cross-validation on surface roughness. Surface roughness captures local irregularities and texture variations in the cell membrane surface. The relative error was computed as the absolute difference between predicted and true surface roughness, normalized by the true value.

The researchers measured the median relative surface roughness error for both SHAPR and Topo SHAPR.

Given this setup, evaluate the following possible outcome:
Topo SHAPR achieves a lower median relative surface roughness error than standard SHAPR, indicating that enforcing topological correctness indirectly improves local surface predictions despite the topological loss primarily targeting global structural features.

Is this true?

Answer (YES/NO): YES